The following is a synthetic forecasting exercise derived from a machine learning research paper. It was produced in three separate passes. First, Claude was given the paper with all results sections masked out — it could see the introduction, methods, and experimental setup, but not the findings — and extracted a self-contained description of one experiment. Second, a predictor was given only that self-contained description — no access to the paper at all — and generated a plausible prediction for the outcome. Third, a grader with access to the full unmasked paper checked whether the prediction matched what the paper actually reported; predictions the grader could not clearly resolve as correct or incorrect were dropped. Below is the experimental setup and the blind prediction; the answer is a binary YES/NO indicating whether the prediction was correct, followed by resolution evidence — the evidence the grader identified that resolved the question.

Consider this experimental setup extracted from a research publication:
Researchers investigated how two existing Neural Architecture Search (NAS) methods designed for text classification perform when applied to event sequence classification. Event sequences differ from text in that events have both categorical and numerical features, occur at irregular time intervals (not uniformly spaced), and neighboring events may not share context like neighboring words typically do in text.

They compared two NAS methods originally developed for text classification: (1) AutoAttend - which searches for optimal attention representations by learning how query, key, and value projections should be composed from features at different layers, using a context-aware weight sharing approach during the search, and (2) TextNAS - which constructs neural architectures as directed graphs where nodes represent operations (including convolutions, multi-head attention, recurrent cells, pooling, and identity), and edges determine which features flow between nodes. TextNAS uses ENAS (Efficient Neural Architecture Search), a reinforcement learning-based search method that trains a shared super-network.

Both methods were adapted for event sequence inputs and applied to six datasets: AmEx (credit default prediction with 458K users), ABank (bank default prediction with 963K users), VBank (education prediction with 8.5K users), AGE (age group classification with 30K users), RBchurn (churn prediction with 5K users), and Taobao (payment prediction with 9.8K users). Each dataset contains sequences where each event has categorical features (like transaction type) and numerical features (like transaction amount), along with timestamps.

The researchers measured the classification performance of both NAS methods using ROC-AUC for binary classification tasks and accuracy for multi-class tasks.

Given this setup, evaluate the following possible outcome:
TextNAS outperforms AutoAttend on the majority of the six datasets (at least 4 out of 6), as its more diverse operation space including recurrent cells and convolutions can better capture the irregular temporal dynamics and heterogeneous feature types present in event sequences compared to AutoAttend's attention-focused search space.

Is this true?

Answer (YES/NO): YES